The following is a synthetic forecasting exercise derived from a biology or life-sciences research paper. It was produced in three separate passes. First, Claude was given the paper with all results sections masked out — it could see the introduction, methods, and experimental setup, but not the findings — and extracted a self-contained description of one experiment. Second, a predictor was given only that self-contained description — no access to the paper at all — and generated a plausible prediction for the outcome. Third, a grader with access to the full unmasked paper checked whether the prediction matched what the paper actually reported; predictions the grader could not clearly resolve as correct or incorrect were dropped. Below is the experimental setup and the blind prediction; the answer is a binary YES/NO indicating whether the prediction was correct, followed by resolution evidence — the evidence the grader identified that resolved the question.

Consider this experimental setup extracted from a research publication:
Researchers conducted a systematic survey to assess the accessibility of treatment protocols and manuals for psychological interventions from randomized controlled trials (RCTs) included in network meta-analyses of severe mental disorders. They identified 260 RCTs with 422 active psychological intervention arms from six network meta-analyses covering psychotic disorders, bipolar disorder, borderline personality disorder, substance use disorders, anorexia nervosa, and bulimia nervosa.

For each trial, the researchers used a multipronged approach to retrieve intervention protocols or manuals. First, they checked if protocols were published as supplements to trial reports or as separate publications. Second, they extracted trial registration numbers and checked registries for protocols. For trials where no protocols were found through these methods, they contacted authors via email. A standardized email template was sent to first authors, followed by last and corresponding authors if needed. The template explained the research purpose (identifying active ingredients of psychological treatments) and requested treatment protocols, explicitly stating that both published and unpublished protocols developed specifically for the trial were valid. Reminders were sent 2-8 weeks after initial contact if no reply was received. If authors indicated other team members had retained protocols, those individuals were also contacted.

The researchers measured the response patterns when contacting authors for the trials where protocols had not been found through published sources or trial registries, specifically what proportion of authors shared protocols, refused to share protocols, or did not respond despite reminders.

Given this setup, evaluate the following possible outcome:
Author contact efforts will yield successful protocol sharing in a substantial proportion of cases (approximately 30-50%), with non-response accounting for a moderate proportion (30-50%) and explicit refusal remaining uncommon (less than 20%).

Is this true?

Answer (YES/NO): NO